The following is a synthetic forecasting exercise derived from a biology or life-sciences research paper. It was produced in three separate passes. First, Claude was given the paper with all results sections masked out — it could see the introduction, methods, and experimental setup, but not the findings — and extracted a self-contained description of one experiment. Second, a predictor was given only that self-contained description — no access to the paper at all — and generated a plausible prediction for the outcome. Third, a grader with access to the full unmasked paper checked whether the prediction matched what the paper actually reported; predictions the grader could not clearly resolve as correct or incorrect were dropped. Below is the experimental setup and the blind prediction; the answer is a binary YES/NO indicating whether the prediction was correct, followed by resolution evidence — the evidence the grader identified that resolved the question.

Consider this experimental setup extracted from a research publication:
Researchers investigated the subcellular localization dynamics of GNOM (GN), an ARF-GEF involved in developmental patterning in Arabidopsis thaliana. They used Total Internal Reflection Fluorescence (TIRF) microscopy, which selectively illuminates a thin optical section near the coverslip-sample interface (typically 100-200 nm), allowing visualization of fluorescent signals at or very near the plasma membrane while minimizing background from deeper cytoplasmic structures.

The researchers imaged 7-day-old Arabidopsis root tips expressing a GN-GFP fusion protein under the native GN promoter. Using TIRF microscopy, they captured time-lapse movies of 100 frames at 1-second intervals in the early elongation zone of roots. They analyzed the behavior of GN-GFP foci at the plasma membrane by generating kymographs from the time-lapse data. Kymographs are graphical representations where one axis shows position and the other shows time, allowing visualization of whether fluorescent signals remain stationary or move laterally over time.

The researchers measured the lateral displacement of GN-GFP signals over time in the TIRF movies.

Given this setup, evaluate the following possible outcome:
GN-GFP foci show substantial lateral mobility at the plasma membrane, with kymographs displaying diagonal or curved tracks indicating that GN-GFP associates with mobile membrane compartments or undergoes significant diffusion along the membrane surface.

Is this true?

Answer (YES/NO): NO